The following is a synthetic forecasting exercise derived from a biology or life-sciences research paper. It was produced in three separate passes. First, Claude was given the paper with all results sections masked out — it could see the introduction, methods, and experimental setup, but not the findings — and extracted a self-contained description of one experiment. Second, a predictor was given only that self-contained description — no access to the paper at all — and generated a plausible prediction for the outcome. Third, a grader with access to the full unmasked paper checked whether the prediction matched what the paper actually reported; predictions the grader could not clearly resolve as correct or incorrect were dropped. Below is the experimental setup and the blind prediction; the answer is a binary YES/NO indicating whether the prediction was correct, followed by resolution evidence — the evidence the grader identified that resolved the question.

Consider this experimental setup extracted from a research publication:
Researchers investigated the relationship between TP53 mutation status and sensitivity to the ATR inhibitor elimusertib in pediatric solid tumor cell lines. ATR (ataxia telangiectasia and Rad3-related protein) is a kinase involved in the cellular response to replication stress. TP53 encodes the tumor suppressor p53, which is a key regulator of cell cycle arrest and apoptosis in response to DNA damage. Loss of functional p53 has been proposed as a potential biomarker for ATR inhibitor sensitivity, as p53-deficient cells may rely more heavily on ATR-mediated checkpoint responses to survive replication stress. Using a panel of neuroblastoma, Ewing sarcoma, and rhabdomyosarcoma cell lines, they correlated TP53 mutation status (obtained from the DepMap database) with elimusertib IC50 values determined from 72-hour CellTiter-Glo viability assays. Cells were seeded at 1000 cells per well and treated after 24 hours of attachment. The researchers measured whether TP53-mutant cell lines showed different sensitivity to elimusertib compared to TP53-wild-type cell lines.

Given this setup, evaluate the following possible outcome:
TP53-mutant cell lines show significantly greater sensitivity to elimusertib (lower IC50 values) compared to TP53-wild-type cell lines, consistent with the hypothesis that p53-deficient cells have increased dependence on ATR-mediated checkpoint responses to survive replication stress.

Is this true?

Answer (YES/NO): YES